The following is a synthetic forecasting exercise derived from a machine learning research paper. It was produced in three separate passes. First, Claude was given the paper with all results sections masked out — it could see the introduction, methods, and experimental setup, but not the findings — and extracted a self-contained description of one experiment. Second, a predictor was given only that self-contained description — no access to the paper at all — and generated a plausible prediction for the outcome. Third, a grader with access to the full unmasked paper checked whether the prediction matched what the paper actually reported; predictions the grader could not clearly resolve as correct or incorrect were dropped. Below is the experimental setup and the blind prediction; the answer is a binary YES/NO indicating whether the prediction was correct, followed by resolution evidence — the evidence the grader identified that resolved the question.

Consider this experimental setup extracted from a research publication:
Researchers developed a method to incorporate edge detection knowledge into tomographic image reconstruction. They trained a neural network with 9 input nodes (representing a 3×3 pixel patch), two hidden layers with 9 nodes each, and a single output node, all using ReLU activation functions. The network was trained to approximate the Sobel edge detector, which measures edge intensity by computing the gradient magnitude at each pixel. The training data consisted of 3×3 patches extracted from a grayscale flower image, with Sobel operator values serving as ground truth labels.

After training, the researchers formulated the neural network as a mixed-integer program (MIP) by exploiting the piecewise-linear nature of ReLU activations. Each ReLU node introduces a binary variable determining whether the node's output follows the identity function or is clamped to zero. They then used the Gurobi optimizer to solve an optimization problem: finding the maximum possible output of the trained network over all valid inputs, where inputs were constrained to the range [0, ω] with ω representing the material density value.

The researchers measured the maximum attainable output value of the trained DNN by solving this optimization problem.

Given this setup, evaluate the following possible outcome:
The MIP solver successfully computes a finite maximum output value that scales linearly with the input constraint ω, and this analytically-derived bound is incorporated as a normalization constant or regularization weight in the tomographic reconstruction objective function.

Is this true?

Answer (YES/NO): NO